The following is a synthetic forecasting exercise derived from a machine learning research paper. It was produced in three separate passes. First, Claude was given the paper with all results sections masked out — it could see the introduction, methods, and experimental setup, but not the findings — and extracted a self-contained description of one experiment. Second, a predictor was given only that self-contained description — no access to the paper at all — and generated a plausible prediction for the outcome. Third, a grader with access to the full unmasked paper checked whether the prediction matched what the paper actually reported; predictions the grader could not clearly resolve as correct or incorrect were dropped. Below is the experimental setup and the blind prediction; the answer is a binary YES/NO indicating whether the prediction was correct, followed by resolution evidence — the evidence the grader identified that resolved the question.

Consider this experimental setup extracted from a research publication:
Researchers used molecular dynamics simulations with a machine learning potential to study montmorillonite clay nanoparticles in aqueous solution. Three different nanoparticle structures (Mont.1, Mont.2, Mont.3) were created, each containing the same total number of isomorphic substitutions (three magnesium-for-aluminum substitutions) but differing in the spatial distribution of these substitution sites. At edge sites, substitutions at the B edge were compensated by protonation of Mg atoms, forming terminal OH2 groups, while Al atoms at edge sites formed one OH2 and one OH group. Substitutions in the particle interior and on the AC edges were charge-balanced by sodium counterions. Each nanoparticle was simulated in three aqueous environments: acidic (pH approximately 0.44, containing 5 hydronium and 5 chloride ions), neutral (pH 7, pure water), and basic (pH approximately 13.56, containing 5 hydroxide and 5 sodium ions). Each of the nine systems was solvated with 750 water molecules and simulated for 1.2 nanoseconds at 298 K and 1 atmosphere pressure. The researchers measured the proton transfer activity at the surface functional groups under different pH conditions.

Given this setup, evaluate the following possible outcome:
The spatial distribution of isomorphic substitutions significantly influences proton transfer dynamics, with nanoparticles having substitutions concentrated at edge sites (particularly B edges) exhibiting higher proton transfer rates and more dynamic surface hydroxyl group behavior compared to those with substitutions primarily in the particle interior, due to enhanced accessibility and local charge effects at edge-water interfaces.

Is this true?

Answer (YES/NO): NO